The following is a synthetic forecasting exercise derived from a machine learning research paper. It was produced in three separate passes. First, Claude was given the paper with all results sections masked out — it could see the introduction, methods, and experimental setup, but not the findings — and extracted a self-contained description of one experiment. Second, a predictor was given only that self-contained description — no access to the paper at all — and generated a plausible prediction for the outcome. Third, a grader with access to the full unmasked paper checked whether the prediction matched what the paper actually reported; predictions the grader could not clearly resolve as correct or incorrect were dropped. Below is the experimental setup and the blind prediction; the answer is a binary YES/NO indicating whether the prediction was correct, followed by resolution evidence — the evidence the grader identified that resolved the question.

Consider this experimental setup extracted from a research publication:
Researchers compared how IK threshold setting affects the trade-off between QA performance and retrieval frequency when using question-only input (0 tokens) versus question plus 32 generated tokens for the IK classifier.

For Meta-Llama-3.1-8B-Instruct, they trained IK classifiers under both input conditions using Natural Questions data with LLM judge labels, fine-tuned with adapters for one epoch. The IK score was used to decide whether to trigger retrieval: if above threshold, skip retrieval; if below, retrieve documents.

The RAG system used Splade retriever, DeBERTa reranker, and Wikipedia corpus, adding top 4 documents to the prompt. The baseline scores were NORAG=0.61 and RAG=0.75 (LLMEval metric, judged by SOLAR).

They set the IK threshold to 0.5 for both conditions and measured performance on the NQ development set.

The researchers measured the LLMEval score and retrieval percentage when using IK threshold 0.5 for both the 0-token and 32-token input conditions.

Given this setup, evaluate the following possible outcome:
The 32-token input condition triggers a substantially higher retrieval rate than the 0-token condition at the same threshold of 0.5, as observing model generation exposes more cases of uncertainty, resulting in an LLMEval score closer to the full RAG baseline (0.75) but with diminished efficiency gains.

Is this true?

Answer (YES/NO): NO